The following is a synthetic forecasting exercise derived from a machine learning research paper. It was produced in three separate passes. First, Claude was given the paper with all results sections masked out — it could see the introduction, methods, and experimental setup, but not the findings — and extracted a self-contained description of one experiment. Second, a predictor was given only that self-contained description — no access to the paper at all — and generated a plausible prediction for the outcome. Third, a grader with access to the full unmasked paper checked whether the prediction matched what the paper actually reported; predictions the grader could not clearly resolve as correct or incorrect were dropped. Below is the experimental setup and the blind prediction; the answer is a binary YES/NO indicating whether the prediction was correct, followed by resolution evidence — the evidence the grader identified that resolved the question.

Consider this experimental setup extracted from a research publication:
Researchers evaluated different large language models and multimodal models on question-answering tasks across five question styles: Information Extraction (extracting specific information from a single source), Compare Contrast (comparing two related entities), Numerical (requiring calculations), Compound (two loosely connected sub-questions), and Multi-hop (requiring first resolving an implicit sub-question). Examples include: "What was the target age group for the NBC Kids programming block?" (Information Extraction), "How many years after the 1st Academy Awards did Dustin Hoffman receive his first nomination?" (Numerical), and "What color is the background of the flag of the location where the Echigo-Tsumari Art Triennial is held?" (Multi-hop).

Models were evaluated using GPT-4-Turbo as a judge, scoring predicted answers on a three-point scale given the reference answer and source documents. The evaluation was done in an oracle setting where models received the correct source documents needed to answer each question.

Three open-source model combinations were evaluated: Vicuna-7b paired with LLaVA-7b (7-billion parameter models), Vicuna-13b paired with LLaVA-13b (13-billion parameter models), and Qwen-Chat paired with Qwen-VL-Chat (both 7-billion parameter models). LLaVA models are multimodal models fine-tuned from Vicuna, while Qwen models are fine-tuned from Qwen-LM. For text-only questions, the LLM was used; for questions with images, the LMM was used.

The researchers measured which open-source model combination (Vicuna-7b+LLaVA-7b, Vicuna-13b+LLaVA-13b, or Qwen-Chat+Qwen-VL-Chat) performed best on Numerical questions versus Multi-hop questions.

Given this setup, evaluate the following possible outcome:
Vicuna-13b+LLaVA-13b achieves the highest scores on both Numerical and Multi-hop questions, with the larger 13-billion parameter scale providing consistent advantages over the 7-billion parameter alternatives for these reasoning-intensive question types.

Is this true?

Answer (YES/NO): NO